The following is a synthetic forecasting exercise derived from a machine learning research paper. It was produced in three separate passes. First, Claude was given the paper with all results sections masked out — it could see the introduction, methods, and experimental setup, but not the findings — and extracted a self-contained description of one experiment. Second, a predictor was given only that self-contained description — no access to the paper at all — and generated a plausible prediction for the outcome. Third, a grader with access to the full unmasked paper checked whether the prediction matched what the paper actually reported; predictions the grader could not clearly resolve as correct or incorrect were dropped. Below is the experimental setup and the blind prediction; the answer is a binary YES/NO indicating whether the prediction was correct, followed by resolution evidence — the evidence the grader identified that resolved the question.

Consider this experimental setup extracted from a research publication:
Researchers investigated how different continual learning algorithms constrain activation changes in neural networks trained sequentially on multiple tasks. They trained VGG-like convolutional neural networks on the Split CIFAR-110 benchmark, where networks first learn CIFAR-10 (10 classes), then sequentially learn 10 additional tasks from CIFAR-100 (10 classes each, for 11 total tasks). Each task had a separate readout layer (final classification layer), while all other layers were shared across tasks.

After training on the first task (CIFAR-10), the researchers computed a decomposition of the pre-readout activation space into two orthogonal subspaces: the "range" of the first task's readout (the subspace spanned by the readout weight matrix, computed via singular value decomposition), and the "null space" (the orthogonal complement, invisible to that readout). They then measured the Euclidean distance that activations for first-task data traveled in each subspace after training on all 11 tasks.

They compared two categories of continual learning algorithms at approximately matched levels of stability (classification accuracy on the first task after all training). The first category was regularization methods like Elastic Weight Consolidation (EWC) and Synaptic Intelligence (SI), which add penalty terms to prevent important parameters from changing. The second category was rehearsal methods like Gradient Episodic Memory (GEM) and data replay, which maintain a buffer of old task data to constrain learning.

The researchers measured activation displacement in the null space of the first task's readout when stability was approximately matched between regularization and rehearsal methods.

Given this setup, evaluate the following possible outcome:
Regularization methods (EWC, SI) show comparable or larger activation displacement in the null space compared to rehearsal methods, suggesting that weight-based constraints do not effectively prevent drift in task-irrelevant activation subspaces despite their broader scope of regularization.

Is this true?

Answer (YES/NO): NO